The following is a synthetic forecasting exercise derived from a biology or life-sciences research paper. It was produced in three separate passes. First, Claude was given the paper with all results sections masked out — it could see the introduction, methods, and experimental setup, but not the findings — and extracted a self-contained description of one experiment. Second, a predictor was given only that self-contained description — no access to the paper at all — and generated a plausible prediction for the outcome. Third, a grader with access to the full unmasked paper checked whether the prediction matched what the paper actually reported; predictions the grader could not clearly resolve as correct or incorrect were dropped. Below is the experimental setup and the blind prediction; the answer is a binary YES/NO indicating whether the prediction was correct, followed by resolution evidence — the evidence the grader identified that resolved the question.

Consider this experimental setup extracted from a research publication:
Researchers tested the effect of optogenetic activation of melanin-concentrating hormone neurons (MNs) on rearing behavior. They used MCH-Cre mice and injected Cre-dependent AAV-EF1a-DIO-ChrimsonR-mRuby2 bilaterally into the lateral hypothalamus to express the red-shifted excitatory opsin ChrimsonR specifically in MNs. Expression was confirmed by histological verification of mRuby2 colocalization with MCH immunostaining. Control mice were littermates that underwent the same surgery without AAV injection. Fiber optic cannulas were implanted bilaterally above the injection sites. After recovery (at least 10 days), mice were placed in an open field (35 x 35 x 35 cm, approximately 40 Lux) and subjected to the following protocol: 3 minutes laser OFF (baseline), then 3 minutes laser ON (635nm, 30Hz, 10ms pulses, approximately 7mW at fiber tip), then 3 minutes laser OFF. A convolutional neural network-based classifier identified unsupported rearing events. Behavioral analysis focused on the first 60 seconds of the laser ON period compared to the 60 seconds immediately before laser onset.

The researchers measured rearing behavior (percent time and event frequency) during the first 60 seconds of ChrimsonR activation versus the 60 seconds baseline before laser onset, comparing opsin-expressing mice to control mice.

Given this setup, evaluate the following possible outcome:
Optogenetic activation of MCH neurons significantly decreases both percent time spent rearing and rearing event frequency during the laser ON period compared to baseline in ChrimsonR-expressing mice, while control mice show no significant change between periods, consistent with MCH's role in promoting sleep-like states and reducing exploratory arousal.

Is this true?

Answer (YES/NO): NO